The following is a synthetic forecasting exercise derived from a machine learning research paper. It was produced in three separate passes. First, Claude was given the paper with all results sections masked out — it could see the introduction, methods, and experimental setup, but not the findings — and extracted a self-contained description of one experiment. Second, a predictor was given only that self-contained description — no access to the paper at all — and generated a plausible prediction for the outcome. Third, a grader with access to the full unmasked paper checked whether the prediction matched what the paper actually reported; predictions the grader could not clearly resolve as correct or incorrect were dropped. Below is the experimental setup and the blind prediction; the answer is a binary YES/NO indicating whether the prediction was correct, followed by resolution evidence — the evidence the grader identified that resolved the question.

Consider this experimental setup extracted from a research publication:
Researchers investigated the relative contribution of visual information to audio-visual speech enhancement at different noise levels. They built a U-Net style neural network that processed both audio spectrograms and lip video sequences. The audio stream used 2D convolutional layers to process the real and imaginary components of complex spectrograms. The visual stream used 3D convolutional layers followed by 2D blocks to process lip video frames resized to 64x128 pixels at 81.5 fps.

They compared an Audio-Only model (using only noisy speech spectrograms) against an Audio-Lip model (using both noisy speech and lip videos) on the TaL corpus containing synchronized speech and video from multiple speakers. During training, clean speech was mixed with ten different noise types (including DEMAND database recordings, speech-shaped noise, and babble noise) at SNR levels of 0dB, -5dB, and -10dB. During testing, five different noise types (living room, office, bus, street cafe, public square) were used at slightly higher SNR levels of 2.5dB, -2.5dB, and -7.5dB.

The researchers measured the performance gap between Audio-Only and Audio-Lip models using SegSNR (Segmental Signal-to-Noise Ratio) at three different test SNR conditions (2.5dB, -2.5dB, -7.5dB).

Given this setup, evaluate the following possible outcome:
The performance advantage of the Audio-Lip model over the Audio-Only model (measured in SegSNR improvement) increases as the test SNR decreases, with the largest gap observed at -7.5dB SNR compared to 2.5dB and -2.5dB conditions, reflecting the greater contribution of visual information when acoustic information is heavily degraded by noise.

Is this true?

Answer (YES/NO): YES